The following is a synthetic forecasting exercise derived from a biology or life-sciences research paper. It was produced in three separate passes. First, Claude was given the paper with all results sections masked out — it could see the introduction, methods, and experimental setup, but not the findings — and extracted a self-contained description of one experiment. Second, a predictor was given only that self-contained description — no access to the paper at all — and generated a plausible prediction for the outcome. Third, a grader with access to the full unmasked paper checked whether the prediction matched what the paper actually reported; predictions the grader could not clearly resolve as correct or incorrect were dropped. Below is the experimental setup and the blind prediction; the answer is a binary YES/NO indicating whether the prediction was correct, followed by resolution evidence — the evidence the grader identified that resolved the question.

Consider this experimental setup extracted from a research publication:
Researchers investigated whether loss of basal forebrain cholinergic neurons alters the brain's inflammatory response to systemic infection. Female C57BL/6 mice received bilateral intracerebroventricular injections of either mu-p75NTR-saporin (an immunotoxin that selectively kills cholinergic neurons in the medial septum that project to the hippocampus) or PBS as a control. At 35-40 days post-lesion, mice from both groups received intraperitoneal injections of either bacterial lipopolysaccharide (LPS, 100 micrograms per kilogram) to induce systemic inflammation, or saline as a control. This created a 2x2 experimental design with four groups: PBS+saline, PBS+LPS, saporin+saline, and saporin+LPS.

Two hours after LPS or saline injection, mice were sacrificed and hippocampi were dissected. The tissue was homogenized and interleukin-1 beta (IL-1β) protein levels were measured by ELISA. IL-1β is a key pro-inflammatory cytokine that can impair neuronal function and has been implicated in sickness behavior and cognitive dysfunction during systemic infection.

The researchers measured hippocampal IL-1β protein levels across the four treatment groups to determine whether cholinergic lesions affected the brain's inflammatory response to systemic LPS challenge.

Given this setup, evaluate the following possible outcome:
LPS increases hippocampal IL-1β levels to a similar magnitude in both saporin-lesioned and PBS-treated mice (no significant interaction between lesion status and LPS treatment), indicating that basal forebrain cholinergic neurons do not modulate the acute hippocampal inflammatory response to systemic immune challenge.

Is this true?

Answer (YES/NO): NO